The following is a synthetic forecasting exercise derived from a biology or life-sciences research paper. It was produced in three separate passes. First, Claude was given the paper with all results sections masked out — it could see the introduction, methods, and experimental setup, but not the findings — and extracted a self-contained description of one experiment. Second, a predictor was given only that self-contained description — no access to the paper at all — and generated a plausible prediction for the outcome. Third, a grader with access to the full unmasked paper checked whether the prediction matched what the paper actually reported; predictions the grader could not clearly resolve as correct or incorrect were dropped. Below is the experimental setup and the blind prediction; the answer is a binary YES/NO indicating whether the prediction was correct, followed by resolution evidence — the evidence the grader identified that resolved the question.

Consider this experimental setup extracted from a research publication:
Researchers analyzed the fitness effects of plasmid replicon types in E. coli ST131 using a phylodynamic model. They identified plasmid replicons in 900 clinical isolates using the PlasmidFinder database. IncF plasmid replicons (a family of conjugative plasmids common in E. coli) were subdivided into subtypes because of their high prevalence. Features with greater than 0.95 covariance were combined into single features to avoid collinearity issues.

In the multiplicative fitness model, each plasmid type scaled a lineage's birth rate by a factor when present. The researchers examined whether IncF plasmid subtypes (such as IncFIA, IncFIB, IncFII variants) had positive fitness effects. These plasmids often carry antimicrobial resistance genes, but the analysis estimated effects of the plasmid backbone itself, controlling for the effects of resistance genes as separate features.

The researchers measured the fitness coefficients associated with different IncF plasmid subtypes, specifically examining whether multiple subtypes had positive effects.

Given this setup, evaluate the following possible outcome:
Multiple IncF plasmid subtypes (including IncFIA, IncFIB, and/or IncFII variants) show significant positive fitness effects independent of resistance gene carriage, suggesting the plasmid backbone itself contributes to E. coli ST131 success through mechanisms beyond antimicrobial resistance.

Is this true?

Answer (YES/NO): NO